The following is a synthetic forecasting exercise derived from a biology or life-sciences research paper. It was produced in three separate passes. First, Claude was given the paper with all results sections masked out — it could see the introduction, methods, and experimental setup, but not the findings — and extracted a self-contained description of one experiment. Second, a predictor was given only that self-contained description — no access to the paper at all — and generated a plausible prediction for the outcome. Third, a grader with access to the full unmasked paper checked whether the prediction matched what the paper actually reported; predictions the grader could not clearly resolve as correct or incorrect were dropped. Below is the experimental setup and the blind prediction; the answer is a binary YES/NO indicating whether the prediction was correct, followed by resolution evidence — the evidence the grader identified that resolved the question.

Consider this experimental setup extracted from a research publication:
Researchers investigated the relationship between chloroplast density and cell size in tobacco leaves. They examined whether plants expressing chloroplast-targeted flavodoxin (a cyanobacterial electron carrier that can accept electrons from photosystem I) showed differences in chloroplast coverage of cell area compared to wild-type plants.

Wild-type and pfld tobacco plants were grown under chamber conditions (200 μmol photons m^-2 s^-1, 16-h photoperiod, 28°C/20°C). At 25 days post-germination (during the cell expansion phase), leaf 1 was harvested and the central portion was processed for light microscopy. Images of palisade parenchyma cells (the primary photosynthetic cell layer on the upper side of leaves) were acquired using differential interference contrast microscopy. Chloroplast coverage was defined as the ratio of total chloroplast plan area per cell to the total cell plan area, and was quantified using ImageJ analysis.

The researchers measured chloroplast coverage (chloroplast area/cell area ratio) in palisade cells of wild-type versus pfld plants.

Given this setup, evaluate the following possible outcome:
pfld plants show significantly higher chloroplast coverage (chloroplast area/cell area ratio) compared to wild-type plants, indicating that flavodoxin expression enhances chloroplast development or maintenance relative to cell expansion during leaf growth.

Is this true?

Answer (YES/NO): NO